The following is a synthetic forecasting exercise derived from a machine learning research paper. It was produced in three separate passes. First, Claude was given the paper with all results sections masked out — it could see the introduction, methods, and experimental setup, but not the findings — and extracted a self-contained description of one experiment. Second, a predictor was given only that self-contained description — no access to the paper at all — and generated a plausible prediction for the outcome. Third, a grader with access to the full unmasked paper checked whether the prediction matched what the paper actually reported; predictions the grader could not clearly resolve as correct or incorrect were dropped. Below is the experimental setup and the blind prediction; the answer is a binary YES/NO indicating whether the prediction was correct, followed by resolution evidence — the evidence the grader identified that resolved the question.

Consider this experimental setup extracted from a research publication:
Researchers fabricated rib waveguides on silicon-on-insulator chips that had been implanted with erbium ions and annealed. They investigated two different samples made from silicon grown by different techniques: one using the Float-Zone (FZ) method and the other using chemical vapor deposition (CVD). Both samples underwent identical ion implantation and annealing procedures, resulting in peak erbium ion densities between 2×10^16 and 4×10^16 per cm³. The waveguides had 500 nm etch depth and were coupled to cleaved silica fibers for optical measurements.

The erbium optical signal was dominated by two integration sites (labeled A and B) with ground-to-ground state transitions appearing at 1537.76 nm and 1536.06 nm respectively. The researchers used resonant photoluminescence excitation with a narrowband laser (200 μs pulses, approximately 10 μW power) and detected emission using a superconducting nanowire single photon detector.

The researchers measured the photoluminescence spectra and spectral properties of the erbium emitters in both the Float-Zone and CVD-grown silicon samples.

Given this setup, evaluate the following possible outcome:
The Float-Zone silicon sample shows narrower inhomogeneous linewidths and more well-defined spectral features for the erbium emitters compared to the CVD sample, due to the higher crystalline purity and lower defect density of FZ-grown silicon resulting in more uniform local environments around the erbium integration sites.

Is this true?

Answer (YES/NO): NO